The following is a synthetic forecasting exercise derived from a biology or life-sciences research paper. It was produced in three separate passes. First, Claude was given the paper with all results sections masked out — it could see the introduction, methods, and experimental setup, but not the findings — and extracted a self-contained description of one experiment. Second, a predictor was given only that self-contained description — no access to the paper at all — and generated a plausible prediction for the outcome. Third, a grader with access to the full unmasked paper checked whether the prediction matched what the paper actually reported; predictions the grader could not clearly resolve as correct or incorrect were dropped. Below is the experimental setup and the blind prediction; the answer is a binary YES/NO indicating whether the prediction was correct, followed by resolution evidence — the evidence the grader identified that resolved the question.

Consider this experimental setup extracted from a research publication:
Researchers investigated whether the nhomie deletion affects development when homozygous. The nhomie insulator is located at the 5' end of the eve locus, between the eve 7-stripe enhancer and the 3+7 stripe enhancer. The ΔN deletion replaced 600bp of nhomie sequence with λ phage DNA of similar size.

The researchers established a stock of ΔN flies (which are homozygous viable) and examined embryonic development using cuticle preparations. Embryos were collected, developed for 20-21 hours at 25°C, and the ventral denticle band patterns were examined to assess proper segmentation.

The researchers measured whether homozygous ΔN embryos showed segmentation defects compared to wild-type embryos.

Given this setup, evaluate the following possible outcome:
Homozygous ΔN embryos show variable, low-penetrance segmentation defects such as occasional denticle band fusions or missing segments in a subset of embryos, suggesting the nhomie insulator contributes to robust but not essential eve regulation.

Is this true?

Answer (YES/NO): NO